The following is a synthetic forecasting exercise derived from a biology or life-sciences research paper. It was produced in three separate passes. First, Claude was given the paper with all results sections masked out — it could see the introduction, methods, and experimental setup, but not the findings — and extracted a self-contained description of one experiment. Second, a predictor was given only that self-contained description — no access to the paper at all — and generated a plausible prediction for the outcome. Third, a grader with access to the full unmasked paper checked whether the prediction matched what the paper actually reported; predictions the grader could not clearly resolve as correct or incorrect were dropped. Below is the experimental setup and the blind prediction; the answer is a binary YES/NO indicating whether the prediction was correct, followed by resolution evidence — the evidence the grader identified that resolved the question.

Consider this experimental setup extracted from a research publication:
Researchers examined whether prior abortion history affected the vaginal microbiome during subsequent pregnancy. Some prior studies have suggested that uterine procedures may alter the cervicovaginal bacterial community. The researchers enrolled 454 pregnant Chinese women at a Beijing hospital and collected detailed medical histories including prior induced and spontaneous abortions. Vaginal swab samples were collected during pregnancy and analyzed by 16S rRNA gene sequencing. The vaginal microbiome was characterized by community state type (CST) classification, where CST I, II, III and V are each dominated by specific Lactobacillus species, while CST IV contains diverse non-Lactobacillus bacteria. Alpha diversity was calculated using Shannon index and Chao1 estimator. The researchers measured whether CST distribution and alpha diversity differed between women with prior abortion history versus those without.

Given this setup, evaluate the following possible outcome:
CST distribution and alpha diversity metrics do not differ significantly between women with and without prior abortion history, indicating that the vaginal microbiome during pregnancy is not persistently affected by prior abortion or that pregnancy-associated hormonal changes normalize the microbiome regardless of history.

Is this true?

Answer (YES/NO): NO